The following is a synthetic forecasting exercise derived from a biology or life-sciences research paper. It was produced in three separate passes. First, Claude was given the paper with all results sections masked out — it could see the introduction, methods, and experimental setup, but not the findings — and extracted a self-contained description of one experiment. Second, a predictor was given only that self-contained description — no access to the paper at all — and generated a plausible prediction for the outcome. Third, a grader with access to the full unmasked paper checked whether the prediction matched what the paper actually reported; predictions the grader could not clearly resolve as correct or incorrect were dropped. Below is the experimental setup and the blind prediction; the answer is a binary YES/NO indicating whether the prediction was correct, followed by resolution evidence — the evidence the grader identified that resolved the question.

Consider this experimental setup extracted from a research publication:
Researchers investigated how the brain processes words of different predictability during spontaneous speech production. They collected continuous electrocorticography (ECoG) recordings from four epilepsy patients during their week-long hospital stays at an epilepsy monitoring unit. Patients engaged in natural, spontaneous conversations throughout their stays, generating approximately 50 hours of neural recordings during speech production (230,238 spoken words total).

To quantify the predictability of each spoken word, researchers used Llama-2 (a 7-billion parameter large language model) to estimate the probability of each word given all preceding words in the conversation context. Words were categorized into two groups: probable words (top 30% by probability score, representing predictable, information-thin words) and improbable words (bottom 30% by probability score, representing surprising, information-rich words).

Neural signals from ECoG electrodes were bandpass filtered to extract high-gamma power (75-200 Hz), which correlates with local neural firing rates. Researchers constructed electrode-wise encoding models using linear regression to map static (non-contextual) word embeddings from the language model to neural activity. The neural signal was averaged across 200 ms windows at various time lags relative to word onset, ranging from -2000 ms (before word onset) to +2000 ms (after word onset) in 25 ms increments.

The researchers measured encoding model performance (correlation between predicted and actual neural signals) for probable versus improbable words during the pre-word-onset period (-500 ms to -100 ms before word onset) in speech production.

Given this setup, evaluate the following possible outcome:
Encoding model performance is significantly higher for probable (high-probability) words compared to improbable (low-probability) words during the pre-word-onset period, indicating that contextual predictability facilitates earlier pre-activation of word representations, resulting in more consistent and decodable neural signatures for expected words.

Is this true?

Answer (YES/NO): NO